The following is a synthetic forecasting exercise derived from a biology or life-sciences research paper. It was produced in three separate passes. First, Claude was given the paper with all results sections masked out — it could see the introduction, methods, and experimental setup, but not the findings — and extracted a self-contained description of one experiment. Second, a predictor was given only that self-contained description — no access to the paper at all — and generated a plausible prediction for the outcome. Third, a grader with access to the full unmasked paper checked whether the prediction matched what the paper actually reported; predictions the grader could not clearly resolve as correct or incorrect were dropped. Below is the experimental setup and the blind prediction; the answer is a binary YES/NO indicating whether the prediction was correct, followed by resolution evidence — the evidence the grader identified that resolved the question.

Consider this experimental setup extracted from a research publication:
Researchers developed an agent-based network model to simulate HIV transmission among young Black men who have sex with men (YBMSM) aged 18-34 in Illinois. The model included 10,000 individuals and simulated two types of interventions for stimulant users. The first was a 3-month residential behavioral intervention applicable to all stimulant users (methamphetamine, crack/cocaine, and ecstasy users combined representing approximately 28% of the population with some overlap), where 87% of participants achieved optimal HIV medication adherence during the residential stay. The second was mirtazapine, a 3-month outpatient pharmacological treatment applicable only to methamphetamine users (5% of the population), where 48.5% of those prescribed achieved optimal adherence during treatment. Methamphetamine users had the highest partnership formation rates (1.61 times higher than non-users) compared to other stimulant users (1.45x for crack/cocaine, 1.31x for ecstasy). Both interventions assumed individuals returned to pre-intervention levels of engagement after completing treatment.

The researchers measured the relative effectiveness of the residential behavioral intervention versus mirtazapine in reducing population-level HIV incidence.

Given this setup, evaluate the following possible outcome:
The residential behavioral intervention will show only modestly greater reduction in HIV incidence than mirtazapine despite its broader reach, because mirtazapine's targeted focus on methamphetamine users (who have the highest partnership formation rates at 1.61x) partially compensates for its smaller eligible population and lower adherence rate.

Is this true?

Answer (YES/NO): NO